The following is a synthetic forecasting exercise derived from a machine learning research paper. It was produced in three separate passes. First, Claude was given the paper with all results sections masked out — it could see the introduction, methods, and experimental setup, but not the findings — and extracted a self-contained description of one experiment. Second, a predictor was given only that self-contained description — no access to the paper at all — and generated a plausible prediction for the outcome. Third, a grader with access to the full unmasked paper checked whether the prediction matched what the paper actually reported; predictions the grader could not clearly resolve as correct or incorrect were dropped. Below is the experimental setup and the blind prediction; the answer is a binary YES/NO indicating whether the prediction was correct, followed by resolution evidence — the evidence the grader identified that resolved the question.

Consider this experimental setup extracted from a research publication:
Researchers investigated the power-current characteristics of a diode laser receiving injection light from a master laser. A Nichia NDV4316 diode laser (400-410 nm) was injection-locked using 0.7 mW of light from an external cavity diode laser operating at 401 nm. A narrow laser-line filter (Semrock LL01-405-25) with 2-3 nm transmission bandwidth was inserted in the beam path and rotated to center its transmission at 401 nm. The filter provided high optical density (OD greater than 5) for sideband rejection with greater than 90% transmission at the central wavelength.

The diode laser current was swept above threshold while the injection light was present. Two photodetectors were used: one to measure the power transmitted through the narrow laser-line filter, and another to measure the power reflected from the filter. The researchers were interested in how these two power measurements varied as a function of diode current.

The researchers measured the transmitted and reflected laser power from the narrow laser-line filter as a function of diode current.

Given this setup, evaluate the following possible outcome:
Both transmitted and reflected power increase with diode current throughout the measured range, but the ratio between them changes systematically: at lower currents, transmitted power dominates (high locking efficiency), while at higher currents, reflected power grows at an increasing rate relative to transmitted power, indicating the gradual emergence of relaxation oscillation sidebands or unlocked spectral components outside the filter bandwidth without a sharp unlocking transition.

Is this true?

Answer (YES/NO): NO